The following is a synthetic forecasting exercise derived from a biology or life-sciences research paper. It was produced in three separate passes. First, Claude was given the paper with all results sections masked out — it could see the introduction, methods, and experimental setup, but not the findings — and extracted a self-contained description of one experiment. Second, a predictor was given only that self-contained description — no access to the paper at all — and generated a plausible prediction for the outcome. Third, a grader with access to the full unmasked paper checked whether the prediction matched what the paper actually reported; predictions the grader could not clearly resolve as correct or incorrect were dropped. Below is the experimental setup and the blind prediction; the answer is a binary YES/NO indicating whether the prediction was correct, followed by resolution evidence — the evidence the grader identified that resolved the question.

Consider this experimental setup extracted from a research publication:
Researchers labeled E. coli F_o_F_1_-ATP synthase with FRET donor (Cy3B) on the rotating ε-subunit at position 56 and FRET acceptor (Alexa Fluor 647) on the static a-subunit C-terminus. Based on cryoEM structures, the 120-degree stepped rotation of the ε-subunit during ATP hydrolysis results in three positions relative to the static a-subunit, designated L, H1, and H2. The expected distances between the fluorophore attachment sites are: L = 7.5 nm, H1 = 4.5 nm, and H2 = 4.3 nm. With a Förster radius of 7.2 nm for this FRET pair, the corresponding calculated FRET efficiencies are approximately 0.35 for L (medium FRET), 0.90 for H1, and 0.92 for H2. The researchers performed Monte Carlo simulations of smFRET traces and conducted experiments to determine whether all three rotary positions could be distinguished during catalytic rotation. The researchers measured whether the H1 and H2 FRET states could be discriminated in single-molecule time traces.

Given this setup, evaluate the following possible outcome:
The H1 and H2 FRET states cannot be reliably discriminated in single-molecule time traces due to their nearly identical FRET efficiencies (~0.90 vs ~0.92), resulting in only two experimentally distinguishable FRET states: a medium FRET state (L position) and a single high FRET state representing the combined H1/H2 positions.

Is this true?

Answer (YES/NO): YES